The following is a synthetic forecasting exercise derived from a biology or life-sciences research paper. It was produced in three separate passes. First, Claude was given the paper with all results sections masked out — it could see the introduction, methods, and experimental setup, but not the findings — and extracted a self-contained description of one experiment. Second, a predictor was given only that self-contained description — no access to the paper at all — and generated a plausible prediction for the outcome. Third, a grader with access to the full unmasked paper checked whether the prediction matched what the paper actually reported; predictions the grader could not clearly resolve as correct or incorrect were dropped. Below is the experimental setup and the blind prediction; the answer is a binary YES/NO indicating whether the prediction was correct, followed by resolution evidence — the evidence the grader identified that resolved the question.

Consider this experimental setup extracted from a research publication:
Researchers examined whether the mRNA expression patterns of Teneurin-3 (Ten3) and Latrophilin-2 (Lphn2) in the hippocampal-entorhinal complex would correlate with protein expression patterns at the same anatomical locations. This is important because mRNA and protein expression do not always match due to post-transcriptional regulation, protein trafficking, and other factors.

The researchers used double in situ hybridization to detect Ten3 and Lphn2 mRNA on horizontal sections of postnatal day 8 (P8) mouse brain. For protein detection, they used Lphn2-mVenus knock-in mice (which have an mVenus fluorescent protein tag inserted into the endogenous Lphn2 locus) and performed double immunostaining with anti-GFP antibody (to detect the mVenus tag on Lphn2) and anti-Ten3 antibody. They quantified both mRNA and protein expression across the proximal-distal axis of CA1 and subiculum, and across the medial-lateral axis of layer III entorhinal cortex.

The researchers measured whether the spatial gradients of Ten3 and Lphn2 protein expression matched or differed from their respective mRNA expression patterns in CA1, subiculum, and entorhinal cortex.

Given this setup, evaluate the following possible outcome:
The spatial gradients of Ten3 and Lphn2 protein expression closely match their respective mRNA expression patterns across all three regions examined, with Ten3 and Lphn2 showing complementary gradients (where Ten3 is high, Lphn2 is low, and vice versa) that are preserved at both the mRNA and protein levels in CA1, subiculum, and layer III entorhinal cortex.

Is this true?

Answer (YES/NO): YES